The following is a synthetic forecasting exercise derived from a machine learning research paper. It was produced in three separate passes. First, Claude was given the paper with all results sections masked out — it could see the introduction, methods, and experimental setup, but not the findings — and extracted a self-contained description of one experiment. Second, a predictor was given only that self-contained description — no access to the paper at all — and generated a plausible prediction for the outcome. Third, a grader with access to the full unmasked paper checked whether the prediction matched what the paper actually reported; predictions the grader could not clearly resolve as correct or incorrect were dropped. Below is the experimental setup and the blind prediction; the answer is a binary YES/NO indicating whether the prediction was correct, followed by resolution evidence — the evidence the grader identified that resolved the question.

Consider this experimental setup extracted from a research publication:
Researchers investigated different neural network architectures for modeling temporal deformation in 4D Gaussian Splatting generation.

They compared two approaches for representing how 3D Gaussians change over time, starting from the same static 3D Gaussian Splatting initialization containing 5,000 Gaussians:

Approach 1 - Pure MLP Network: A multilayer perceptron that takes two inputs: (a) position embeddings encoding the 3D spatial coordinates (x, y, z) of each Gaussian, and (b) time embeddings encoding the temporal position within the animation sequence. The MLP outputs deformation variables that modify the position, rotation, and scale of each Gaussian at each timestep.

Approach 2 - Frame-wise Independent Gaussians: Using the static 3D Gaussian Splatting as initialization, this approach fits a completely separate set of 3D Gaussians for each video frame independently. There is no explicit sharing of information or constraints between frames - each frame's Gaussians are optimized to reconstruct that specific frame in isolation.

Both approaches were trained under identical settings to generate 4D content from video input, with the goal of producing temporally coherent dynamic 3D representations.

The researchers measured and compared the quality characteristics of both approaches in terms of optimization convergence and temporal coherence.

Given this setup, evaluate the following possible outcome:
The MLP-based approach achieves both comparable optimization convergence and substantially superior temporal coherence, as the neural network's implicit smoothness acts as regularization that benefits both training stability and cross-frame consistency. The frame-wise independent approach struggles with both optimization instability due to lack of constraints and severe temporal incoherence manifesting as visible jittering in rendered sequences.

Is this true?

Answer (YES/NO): NO